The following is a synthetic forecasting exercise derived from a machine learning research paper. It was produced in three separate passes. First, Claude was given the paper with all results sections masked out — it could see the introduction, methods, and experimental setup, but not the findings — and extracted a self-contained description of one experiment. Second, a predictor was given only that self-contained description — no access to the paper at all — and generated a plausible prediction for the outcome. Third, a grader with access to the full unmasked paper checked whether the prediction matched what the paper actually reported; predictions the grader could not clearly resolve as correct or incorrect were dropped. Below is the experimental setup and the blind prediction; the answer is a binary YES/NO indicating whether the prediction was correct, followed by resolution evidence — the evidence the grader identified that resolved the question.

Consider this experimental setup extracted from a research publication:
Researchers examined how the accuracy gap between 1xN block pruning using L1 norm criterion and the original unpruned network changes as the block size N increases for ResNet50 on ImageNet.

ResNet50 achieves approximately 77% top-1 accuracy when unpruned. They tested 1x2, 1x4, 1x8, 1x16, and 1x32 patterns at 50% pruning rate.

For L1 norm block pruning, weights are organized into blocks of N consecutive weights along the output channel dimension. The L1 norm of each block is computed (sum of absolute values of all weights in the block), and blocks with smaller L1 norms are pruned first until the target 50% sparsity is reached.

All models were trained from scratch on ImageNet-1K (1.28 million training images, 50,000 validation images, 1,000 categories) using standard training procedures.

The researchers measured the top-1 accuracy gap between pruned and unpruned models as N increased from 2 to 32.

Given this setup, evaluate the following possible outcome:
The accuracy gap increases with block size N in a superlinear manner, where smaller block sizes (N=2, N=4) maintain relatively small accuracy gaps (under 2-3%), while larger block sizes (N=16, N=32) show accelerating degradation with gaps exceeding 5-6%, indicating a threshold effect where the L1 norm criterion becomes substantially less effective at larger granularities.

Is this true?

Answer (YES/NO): NO